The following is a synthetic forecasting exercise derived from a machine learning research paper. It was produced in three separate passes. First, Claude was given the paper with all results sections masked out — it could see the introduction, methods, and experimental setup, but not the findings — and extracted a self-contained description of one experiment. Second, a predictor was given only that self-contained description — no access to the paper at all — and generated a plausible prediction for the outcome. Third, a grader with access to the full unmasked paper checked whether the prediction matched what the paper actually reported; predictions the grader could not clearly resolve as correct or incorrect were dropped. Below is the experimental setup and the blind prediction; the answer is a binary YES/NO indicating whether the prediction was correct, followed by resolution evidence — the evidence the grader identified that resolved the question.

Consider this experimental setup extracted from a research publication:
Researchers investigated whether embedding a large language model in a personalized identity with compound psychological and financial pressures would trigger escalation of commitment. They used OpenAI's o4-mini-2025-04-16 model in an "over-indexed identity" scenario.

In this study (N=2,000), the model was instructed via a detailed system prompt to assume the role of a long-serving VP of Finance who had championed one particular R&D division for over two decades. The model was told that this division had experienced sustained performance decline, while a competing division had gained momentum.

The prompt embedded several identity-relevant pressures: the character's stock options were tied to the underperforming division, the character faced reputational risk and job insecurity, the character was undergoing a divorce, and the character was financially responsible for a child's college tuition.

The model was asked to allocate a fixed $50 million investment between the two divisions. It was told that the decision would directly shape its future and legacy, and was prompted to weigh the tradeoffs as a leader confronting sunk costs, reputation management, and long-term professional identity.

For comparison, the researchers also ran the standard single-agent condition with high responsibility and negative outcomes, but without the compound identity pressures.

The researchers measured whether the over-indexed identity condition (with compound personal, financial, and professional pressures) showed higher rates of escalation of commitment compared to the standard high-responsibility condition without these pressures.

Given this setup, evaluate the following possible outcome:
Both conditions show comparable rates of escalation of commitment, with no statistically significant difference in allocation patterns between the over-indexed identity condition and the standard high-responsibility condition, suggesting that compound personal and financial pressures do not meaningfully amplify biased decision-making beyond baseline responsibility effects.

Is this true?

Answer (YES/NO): NO